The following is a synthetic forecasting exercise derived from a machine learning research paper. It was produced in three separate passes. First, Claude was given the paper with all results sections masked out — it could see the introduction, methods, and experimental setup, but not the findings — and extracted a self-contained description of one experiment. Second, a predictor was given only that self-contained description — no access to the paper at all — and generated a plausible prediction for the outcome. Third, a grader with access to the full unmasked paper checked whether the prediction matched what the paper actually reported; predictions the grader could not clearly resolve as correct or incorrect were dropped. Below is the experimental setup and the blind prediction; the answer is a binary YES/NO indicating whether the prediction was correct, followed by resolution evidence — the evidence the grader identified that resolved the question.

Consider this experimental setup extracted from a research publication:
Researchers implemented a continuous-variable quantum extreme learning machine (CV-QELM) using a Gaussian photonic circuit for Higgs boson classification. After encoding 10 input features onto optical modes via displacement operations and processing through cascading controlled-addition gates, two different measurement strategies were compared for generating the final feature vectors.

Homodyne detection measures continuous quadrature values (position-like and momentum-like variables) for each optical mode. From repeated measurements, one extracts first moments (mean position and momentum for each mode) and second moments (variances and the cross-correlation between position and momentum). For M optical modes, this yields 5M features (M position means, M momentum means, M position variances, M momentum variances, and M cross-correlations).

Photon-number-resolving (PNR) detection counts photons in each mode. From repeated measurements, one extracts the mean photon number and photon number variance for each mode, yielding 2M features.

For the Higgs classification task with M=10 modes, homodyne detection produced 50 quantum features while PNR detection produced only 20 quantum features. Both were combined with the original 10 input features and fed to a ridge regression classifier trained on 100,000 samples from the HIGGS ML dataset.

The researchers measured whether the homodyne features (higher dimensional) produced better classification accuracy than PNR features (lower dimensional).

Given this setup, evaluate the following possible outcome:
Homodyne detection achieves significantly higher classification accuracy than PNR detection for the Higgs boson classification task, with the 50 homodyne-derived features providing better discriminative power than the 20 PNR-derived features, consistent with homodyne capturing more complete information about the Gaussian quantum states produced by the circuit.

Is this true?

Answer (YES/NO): NO